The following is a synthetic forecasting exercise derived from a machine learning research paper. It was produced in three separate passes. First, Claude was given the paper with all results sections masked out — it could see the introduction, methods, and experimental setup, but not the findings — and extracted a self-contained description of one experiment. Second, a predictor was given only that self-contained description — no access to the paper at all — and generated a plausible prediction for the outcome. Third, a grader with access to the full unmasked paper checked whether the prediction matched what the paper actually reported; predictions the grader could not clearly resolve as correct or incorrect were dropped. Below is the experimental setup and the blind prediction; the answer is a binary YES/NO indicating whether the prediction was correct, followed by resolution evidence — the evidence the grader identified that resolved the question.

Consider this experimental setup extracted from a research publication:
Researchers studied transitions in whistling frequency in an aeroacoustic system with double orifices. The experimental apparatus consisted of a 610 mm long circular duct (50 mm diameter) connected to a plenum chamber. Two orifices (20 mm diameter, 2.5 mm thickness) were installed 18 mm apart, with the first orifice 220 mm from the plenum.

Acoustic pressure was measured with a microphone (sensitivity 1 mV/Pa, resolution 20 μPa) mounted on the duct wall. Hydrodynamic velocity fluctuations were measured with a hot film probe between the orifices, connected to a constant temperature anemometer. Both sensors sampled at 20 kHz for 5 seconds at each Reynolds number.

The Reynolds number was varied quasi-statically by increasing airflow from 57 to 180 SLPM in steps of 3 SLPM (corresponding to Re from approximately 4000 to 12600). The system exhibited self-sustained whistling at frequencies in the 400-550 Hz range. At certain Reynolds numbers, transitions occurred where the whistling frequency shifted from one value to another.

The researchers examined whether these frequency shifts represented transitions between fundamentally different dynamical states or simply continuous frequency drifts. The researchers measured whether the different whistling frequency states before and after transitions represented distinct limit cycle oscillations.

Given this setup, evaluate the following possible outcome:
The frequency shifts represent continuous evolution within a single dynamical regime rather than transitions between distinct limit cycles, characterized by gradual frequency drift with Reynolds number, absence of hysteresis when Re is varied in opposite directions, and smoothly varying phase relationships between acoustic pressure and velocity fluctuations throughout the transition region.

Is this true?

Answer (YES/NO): NO